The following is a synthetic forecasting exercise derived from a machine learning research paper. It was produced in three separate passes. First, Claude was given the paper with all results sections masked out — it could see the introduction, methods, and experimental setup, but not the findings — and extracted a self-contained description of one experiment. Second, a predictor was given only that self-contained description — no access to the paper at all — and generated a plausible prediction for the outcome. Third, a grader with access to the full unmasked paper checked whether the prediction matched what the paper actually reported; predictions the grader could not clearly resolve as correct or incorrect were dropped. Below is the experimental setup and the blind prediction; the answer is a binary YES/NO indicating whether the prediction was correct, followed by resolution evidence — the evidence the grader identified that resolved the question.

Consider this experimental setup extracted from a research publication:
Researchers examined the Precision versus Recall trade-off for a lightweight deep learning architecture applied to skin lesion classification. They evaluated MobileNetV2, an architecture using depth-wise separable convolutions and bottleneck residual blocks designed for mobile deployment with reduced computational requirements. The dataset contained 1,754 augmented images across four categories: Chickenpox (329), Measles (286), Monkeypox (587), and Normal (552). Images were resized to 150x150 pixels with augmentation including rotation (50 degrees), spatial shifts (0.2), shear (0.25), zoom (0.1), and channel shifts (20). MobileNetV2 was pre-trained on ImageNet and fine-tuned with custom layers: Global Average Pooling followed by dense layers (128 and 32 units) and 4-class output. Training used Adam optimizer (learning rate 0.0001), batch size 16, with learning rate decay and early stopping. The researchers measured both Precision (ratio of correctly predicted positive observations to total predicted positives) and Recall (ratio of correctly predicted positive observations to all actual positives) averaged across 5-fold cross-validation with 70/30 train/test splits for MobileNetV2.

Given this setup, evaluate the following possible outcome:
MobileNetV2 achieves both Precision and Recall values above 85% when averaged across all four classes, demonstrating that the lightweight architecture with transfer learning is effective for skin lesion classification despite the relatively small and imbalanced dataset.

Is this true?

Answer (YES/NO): NO